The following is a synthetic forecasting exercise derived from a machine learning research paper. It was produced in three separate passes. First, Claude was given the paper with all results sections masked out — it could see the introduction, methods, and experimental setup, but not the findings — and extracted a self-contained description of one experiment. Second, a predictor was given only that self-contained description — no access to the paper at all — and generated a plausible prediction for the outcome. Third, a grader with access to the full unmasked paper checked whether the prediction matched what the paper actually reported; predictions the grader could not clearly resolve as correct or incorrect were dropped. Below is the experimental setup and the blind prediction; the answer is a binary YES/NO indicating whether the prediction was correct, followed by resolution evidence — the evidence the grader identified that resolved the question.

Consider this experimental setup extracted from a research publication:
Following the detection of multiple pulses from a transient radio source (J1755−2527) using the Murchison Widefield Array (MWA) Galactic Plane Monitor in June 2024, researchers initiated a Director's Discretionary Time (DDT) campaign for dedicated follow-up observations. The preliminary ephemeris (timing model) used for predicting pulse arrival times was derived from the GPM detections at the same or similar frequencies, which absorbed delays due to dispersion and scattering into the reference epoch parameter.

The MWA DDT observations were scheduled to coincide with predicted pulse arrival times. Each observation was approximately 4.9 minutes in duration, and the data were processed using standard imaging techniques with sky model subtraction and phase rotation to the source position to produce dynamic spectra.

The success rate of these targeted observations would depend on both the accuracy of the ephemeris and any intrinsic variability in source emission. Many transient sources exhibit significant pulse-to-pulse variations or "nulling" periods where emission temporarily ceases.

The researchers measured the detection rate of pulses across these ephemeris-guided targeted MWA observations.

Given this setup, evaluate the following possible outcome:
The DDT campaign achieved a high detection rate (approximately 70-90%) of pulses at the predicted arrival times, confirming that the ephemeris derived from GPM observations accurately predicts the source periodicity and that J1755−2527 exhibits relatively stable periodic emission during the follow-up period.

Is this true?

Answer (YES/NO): NO